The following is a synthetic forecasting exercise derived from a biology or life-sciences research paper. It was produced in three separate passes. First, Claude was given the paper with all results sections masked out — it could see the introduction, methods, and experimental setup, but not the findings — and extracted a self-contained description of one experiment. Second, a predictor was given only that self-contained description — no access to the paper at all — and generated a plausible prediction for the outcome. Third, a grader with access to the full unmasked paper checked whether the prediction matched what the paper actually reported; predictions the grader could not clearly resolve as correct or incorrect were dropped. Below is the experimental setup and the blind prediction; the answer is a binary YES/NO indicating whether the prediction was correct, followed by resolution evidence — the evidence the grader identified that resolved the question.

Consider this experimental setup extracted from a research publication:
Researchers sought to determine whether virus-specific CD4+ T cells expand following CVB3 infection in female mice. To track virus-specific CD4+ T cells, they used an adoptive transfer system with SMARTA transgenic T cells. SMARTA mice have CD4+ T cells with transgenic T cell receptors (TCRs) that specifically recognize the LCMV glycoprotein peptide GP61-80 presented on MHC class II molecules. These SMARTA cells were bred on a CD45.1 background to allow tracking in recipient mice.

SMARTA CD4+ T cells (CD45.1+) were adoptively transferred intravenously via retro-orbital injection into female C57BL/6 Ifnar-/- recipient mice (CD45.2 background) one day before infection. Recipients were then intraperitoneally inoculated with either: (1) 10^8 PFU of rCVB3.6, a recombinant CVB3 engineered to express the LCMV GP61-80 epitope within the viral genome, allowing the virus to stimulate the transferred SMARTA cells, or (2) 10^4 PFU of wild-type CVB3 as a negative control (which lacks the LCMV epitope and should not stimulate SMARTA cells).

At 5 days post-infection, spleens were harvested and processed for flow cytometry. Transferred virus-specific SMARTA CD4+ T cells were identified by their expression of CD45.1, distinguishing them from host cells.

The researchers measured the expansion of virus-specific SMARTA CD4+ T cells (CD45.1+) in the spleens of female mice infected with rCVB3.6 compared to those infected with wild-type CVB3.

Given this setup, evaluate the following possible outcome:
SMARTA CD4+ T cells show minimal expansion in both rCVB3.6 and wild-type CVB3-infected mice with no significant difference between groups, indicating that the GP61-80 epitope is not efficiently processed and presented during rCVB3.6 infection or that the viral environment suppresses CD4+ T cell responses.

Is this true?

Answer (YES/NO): NO